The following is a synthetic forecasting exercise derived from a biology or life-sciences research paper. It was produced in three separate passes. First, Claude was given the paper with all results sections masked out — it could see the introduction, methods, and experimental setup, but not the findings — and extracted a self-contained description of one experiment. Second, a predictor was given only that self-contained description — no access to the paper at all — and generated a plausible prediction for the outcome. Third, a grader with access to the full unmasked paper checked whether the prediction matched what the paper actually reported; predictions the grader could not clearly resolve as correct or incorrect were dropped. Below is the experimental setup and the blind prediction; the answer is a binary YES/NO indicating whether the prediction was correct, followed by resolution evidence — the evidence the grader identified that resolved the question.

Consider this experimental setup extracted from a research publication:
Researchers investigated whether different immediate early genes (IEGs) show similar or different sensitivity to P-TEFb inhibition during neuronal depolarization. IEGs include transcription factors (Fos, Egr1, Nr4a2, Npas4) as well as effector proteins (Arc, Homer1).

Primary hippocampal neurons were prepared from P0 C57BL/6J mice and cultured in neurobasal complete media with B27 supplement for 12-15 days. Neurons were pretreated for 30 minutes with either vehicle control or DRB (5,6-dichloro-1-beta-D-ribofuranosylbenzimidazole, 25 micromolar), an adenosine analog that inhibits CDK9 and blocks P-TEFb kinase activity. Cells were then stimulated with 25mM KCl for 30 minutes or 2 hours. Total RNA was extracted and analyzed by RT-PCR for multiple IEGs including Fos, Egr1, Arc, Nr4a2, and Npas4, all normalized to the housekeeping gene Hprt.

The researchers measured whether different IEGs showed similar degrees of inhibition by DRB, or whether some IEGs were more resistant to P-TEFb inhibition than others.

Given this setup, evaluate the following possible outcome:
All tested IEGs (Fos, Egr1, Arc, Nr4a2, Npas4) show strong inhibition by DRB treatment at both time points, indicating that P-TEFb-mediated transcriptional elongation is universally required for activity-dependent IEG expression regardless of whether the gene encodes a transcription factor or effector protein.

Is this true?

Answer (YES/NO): NO